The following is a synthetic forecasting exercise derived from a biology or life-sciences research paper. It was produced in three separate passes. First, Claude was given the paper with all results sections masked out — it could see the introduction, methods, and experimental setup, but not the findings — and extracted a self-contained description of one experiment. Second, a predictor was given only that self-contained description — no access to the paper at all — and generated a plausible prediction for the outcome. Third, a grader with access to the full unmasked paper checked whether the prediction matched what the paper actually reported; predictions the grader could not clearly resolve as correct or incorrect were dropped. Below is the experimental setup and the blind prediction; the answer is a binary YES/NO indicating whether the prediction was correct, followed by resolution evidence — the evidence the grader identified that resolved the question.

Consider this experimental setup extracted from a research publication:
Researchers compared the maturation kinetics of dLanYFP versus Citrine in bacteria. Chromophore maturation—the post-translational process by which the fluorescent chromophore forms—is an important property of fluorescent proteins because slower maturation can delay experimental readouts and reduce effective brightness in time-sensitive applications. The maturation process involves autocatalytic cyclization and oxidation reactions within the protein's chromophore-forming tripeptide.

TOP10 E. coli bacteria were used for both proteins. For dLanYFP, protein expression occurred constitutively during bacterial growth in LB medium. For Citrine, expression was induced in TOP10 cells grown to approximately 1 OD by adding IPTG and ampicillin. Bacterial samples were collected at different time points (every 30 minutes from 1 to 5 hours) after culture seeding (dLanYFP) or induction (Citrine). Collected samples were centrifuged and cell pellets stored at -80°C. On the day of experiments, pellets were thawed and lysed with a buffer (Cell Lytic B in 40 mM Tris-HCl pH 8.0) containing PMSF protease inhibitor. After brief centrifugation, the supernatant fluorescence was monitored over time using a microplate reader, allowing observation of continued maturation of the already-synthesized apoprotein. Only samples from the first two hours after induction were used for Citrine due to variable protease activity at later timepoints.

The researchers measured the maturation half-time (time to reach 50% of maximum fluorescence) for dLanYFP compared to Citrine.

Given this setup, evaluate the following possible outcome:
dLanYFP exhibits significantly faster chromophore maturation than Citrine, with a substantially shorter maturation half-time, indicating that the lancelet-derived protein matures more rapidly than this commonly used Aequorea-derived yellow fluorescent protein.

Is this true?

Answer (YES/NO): NO